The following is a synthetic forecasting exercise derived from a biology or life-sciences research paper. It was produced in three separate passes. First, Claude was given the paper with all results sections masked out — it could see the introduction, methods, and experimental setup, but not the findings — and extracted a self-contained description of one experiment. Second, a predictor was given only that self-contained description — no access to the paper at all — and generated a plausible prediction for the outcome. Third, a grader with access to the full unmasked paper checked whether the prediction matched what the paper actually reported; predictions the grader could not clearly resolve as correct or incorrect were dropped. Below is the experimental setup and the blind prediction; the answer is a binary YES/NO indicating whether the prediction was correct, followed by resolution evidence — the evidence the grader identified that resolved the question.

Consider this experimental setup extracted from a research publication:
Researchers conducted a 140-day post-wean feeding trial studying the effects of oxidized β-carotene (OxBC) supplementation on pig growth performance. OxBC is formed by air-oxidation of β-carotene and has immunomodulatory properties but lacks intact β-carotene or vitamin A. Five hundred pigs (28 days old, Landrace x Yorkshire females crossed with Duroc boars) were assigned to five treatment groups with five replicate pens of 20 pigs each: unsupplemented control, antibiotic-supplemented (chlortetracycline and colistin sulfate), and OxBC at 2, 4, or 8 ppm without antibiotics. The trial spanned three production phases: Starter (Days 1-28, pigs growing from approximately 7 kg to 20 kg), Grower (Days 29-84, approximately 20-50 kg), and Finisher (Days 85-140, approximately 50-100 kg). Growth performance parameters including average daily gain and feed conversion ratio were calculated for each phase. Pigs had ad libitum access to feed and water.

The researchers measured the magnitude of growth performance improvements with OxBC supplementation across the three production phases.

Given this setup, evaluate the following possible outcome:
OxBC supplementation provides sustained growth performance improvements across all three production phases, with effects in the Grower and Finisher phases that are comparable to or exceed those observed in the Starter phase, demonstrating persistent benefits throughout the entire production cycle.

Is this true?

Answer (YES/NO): NO